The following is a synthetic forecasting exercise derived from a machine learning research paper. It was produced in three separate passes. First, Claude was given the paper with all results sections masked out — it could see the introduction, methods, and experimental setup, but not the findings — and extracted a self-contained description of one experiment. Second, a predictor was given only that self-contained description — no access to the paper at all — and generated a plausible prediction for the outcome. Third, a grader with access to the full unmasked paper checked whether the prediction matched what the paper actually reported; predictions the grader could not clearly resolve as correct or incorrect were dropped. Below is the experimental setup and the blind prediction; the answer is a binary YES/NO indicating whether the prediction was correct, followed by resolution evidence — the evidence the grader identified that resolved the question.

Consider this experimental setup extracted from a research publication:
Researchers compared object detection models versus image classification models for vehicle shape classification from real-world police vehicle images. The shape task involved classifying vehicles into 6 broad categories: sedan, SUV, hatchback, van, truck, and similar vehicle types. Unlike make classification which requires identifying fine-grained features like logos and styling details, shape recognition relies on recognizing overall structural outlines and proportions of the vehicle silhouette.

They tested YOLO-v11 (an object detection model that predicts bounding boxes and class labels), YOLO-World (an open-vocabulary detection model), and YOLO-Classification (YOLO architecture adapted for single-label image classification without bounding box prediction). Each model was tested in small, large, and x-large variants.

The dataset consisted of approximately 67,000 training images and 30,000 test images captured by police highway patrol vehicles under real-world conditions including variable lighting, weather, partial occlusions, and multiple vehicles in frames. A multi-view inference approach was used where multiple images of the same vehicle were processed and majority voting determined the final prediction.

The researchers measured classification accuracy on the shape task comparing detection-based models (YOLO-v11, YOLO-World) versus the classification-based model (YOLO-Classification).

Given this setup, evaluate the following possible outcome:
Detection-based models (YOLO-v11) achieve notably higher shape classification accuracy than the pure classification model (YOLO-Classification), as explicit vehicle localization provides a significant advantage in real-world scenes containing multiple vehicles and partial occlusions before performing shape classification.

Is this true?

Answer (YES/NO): NO